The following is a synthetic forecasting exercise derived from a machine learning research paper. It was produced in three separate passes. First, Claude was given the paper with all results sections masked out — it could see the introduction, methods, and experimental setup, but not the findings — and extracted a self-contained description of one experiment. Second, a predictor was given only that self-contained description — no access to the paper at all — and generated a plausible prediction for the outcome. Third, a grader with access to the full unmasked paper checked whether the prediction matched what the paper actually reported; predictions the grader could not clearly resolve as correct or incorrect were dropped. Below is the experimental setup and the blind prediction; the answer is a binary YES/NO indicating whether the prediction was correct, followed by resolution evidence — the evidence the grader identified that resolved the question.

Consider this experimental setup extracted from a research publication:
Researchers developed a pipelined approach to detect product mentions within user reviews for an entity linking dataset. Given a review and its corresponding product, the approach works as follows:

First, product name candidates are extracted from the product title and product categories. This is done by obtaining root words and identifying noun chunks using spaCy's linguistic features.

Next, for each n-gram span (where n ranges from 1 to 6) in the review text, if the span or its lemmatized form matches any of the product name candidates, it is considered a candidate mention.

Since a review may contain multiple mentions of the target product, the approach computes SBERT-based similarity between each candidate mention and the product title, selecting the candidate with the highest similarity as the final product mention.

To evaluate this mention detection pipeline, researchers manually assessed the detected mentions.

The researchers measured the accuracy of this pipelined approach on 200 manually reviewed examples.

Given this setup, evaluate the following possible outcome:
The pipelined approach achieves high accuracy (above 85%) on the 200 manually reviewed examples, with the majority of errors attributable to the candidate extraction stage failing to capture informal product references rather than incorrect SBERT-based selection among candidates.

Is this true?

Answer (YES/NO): NO